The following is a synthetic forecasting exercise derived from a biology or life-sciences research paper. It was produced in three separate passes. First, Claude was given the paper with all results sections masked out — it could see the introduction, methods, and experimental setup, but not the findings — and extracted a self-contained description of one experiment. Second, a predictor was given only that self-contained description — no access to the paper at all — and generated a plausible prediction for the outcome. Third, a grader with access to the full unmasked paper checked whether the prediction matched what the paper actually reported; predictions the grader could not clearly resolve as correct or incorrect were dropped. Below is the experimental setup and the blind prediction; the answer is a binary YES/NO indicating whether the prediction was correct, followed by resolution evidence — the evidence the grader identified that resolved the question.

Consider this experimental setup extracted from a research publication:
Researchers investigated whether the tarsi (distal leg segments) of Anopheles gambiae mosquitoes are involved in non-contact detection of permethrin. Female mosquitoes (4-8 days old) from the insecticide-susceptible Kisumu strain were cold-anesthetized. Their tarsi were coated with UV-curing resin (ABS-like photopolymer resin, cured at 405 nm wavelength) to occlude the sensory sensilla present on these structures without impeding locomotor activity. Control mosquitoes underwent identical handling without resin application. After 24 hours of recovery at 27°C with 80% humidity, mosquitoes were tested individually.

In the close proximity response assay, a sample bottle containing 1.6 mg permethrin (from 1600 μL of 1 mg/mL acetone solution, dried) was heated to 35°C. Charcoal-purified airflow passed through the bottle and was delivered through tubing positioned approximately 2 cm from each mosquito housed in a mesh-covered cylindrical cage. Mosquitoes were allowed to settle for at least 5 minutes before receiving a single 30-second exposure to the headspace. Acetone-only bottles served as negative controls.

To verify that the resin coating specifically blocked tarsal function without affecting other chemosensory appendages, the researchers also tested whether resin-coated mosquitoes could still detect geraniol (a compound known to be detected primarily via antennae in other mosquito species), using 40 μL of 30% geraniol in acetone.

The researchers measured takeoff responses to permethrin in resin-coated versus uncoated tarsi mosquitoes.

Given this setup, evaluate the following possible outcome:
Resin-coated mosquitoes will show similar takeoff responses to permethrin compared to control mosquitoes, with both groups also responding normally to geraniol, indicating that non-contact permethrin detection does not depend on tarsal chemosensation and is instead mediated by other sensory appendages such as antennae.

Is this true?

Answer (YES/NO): NO